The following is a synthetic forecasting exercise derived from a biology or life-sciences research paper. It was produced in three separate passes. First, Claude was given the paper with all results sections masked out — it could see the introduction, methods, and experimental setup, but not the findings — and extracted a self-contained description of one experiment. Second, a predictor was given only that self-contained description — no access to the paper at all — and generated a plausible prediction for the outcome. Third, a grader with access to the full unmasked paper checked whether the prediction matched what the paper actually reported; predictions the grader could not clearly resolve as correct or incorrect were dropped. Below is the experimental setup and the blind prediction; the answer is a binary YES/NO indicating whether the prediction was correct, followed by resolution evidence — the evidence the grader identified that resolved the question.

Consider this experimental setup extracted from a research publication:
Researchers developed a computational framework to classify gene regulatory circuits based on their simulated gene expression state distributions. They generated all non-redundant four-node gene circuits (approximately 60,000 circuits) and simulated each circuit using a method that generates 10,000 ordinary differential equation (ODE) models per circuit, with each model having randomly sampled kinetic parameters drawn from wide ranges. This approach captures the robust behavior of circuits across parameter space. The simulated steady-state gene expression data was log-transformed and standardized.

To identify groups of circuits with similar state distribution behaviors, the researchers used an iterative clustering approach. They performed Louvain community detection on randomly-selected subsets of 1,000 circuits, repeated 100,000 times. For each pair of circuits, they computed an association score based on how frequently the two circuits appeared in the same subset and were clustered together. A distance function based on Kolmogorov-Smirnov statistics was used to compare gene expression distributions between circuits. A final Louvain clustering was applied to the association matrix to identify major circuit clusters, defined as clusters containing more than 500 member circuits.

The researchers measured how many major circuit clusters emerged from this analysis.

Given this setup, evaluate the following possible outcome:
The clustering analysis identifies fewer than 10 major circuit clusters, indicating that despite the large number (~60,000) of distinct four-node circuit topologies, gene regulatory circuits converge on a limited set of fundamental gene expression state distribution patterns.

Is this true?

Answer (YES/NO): YES